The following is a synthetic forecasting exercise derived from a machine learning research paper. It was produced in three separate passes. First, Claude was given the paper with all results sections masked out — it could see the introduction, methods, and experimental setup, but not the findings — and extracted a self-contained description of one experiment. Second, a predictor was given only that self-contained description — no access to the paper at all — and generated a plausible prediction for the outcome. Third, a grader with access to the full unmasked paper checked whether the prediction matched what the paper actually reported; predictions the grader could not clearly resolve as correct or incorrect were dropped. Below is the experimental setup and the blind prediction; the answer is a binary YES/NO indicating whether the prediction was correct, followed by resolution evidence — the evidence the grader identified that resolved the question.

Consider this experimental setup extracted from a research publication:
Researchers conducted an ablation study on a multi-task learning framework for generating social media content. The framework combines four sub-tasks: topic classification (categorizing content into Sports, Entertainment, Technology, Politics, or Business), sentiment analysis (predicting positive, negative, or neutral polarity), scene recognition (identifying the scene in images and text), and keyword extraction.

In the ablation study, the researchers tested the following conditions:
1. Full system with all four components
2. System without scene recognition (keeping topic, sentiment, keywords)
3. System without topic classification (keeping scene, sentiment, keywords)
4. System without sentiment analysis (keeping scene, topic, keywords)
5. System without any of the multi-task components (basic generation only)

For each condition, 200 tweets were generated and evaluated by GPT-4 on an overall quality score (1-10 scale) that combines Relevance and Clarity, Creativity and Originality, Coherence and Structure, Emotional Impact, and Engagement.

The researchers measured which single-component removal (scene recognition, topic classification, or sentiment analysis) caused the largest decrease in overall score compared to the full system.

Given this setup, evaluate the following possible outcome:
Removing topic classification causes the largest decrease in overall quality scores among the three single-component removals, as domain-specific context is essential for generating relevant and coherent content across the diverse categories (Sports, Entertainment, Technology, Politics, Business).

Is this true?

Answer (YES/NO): NO